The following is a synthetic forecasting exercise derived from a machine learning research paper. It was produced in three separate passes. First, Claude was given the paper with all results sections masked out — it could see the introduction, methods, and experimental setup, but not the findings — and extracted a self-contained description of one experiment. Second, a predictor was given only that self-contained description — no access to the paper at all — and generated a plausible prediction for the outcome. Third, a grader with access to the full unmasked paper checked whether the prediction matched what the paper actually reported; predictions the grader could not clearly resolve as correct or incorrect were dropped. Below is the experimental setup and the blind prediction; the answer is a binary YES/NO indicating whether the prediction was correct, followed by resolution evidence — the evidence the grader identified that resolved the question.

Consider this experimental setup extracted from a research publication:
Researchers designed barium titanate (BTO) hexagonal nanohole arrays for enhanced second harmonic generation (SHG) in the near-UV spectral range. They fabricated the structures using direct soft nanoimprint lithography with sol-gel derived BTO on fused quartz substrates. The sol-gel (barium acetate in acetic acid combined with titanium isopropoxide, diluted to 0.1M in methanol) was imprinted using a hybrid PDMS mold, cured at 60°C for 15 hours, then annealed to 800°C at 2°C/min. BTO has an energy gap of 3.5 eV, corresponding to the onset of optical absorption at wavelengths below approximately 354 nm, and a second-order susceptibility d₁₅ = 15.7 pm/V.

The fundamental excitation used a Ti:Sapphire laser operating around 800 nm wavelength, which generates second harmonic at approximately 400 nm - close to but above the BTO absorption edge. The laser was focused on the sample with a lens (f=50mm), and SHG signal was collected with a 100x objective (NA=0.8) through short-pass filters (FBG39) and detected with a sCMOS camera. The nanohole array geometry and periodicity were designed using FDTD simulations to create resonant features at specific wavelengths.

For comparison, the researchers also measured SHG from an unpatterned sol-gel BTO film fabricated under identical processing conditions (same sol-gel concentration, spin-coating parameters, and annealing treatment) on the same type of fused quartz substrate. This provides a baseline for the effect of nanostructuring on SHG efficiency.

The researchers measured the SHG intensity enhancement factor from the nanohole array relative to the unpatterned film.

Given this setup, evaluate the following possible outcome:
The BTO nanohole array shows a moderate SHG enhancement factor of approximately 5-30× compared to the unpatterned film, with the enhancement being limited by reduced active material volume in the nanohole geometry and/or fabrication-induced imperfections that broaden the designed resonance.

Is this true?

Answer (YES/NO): YES